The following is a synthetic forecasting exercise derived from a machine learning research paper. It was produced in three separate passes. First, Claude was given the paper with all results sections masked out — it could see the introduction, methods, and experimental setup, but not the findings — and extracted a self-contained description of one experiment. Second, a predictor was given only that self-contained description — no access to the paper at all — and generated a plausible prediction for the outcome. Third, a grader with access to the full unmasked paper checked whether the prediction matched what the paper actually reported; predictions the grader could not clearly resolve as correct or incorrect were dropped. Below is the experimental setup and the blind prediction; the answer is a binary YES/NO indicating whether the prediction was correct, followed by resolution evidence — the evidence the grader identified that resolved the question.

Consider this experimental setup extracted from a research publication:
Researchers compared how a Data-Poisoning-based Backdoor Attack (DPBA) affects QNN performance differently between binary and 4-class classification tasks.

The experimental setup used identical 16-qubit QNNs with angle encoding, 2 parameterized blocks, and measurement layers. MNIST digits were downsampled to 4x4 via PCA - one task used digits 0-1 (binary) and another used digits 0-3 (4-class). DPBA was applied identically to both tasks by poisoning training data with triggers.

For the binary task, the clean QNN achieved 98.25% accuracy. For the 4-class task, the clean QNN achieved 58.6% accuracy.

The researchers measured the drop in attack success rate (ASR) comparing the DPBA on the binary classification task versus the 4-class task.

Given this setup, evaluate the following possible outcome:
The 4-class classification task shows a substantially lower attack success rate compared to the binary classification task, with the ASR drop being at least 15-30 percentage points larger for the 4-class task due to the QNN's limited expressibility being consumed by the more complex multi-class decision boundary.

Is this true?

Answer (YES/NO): YES